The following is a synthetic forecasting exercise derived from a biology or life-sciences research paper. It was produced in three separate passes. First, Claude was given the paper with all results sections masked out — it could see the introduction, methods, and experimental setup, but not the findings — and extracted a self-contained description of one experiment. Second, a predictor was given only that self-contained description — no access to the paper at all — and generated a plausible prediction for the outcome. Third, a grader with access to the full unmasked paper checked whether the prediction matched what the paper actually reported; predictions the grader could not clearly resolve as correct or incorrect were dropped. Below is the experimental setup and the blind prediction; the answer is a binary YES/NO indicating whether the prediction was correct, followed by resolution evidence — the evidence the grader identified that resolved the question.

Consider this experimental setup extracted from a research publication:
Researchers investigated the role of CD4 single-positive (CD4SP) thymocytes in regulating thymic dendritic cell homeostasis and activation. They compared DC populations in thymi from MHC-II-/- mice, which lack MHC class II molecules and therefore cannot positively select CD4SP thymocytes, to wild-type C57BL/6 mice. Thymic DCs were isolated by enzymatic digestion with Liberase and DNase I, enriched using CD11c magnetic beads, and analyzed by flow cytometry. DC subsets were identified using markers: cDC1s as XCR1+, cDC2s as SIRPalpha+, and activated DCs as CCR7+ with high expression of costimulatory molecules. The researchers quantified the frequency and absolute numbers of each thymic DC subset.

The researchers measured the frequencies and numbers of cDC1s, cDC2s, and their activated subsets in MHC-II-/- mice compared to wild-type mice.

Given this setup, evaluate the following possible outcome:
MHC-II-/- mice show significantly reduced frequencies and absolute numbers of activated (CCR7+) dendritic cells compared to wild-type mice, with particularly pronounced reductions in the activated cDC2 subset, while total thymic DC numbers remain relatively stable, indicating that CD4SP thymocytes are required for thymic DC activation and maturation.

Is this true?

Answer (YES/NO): NO